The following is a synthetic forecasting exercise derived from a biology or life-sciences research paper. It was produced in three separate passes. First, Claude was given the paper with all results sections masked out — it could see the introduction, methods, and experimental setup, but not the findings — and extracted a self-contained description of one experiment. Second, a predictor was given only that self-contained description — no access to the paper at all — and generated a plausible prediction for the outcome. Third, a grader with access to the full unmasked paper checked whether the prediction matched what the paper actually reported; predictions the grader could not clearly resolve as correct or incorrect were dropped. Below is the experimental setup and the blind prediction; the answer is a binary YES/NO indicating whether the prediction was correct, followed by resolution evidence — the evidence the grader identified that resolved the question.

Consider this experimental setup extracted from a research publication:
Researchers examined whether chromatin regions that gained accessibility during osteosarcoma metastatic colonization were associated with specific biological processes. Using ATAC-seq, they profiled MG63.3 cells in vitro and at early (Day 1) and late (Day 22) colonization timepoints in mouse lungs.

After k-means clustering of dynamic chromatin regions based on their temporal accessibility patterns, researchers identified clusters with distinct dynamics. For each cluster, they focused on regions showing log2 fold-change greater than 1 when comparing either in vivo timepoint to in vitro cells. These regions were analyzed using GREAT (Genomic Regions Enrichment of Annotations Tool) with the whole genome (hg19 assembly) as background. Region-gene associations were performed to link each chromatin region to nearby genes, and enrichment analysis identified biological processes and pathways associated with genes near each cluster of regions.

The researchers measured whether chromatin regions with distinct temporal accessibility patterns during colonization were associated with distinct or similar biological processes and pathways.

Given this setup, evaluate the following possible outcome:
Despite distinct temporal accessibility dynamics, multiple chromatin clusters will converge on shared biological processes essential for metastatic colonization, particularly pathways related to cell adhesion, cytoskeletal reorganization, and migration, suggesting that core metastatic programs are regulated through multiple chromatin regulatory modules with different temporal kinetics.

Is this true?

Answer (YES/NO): NO